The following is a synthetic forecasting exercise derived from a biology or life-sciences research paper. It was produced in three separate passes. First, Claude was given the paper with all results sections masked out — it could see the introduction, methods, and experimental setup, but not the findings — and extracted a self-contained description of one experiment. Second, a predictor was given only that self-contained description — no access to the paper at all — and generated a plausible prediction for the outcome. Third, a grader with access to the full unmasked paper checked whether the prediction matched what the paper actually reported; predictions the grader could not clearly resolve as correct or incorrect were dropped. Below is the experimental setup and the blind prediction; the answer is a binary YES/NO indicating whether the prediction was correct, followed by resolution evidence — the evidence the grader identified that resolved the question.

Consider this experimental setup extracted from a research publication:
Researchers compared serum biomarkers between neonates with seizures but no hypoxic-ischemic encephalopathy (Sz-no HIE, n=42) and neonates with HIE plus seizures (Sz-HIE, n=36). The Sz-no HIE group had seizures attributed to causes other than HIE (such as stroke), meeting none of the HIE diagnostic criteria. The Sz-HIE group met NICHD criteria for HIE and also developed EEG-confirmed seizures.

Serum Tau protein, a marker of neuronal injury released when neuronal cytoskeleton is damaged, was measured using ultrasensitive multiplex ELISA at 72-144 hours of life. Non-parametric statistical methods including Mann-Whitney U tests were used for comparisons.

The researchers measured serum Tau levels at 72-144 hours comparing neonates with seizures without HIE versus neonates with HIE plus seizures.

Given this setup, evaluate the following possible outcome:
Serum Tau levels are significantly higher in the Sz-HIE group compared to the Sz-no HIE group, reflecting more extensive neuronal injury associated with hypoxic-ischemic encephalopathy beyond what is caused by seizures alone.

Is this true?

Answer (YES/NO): NO